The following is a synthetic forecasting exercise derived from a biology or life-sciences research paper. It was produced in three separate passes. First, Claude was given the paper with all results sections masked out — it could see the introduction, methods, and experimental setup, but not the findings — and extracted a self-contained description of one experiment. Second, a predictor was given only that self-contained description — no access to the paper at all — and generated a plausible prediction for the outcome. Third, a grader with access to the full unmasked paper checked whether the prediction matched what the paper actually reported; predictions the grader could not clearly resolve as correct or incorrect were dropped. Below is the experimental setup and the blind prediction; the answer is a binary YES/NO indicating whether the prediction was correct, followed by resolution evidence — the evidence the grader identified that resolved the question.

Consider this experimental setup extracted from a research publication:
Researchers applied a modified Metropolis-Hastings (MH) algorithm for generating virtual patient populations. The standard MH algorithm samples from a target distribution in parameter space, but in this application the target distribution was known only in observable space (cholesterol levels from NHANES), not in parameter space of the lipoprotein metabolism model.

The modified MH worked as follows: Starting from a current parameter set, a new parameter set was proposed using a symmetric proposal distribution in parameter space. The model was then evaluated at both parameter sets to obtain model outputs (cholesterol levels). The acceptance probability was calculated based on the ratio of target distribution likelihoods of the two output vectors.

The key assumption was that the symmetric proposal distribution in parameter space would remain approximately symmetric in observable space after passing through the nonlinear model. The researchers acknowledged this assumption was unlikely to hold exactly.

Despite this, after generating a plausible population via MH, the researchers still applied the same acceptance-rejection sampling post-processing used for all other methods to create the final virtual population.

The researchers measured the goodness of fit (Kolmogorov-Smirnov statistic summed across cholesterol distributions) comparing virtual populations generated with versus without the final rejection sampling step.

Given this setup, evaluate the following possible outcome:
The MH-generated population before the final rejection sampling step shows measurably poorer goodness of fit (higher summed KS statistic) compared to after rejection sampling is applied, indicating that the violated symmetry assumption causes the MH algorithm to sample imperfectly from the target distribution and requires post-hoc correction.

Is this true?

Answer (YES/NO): YES